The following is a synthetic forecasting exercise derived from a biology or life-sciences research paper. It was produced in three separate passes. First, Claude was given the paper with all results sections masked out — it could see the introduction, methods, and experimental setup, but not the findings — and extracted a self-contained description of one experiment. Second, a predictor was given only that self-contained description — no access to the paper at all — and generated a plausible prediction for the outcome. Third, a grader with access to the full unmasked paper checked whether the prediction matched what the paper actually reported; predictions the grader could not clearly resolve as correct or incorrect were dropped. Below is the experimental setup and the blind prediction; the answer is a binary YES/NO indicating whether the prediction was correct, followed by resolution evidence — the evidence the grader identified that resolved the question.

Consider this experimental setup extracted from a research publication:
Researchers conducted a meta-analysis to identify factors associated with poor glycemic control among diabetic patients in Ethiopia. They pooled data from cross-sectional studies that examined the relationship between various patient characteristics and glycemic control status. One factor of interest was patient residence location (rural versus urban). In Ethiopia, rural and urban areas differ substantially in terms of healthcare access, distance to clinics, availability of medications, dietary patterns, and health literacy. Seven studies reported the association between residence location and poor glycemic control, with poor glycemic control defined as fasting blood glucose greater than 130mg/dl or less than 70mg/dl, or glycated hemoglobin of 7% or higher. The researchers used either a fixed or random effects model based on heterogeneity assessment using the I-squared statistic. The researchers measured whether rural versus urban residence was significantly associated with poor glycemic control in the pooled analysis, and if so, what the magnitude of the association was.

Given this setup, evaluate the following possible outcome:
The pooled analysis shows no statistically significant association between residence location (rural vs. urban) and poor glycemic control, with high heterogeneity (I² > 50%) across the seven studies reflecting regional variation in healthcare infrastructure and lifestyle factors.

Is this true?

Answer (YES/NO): NO